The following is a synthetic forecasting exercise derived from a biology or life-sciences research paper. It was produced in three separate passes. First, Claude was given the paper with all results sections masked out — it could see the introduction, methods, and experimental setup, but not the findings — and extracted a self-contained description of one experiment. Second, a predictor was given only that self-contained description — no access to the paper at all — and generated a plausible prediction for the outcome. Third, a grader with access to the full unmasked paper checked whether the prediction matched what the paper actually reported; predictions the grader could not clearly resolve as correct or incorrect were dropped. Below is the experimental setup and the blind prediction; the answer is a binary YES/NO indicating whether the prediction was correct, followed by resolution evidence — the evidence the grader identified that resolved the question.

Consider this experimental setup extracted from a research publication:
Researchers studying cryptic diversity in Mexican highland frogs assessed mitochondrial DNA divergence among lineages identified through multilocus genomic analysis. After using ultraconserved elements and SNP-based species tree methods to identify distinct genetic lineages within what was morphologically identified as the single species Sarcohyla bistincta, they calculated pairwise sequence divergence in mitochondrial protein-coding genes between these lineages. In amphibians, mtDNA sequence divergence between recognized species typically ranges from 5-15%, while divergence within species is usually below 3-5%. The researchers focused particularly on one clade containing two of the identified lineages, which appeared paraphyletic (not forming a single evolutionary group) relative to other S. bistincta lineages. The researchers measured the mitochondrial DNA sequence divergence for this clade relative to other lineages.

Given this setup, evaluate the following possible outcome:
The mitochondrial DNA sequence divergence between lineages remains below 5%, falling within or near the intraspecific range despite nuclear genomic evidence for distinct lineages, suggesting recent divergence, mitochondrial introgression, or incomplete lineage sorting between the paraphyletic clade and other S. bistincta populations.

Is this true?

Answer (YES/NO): NO